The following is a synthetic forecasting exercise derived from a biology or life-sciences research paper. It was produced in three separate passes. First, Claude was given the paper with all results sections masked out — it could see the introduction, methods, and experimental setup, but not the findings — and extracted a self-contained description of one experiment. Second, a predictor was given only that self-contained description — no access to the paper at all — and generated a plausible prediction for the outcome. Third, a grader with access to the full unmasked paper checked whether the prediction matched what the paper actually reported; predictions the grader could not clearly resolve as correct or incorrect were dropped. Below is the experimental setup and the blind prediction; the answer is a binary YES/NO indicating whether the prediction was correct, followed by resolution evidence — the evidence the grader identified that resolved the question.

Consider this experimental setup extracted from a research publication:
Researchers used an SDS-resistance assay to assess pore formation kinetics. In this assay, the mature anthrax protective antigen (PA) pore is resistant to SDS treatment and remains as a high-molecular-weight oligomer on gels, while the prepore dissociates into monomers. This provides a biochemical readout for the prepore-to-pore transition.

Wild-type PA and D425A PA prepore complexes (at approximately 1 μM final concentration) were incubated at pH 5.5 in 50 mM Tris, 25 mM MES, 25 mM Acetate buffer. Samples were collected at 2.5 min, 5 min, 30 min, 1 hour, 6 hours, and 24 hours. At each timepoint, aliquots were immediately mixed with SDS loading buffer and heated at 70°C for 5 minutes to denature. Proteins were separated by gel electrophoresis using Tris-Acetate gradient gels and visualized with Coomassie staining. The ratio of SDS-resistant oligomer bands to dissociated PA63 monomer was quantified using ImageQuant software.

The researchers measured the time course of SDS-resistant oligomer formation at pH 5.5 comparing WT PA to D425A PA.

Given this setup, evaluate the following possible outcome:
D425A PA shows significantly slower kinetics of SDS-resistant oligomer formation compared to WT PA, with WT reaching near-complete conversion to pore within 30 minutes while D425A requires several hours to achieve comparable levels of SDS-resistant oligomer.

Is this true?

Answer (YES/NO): NO